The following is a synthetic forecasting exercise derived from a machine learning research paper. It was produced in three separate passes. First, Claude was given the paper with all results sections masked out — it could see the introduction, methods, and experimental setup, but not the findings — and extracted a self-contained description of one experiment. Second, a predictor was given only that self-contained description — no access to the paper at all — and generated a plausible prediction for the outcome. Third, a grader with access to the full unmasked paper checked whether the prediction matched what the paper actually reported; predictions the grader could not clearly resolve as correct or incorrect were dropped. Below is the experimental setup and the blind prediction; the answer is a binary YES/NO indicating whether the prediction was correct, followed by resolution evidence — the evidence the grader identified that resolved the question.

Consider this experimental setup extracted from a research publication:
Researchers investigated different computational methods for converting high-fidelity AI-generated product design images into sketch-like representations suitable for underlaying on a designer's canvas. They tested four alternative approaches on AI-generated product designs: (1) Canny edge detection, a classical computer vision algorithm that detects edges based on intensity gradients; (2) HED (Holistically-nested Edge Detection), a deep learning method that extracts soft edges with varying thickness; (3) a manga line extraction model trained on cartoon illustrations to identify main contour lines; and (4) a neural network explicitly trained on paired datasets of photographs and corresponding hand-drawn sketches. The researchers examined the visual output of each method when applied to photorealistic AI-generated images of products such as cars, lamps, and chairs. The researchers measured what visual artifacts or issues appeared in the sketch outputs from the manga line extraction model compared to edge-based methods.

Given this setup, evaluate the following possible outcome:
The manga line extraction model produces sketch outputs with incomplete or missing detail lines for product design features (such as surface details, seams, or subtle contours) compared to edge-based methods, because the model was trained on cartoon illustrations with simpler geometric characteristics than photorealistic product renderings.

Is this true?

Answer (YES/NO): YES